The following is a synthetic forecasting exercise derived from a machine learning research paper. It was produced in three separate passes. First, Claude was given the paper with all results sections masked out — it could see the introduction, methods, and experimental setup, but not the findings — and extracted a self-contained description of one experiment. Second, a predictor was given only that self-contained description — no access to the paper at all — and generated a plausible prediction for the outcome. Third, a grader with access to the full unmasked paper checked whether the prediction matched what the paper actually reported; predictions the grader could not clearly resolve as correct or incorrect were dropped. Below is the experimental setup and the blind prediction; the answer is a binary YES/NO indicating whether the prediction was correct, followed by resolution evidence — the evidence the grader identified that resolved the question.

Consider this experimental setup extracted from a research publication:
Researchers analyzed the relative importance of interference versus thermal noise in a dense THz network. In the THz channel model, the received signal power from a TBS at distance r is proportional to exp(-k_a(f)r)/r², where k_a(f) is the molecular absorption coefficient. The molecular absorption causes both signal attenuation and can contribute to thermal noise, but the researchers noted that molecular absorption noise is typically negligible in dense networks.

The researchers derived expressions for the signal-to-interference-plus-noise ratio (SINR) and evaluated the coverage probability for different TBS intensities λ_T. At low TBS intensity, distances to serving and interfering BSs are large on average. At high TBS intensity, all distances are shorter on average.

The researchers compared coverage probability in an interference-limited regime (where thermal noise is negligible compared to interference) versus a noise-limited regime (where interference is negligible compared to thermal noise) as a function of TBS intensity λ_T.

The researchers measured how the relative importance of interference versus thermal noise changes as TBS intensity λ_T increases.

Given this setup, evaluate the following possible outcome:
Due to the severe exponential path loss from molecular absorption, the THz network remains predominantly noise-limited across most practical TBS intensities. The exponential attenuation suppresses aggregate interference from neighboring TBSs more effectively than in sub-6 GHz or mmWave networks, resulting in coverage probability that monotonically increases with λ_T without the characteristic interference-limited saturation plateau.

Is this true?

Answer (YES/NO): NO